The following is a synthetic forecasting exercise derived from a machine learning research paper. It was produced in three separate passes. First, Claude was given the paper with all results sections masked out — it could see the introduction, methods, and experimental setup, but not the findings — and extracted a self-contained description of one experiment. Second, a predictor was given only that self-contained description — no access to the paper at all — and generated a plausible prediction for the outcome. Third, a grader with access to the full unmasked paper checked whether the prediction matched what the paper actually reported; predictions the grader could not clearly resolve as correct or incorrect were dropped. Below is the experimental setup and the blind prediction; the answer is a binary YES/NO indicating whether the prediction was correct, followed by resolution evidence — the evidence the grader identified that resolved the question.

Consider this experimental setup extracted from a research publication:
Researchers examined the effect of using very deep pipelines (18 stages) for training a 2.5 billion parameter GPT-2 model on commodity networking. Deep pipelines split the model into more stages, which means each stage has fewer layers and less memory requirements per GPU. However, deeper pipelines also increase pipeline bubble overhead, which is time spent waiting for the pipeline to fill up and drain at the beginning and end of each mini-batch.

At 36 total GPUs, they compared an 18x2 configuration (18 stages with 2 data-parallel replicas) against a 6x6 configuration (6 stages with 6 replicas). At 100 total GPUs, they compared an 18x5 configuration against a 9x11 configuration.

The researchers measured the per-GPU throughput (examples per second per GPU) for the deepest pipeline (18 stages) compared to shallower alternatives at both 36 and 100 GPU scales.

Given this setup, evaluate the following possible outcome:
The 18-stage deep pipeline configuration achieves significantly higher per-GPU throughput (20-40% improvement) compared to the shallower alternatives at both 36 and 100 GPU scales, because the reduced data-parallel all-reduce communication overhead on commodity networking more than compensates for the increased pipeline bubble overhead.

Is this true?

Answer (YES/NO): NO